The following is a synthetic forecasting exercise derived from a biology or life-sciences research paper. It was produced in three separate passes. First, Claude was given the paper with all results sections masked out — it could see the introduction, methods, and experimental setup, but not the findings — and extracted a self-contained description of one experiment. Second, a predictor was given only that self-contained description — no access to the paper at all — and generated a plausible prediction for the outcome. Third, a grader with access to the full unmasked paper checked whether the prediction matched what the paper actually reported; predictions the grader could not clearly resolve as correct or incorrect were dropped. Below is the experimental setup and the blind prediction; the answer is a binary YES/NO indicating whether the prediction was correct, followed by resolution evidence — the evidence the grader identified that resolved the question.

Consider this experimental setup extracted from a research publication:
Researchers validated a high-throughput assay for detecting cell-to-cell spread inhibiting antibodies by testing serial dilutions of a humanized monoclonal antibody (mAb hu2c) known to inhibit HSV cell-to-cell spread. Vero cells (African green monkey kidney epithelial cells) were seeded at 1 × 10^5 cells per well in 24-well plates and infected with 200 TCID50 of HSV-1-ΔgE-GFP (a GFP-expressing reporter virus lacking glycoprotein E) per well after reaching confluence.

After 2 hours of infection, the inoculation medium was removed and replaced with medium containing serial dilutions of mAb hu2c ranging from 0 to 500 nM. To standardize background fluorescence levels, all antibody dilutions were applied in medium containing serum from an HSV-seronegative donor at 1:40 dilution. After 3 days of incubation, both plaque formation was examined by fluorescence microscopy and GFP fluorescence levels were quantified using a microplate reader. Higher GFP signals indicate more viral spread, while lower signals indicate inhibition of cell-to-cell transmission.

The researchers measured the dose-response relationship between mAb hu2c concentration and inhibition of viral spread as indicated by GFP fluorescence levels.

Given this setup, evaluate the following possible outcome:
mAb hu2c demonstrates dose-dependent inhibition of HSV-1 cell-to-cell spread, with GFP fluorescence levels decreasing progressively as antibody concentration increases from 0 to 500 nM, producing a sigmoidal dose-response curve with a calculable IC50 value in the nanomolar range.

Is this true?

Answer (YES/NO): NO